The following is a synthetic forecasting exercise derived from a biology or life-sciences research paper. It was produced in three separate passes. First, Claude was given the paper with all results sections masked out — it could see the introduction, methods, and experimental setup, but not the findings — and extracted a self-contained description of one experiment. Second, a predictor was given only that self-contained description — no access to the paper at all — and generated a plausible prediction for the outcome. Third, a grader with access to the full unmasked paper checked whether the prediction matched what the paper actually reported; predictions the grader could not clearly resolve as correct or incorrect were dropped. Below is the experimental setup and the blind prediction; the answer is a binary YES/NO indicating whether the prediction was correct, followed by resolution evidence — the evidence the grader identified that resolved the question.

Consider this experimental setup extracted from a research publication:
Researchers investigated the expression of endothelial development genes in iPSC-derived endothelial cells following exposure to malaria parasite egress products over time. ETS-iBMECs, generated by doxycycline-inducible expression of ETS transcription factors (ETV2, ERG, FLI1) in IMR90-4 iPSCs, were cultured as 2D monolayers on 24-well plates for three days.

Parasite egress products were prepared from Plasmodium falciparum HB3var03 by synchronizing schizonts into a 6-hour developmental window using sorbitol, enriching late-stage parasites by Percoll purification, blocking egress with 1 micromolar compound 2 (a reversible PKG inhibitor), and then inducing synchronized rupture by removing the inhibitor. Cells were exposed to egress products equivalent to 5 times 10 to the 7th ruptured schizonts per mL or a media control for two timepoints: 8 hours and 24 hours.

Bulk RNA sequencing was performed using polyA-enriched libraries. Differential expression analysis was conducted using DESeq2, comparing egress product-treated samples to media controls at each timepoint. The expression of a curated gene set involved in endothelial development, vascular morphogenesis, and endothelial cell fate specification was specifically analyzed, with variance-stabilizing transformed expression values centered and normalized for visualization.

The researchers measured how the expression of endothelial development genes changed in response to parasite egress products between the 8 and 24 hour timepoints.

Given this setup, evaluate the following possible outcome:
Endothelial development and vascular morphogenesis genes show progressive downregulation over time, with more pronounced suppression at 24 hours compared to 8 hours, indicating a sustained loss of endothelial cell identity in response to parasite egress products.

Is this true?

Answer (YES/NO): YES